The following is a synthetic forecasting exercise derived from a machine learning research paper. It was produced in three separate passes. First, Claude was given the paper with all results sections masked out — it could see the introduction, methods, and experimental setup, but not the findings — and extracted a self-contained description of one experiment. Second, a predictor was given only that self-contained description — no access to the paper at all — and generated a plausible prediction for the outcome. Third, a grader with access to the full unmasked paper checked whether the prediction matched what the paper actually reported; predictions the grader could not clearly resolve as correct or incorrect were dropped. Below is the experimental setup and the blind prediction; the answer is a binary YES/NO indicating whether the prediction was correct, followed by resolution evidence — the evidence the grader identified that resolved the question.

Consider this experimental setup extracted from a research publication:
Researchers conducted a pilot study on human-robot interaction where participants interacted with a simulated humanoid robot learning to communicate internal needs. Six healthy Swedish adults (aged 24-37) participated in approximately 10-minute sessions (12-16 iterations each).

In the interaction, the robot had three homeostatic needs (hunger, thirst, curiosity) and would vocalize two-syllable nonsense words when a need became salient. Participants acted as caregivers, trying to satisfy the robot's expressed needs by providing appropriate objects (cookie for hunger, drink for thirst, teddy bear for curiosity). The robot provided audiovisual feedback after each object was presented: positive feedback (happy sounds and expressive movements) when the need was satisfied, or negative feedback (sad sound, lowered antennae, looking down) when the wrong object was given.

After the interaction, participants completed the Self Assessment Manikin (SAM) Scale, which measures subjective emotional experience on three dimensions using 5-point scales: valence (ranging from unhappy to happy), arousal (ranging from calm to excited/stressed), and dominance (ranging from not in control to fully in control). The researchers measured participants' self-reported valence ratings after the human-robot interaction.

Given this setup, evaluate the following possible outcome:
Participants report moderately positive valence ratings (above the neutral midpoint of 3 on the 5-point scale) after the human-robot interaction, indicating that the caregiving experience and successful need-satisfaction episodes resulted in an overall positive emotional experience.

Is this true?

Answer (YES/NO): YES